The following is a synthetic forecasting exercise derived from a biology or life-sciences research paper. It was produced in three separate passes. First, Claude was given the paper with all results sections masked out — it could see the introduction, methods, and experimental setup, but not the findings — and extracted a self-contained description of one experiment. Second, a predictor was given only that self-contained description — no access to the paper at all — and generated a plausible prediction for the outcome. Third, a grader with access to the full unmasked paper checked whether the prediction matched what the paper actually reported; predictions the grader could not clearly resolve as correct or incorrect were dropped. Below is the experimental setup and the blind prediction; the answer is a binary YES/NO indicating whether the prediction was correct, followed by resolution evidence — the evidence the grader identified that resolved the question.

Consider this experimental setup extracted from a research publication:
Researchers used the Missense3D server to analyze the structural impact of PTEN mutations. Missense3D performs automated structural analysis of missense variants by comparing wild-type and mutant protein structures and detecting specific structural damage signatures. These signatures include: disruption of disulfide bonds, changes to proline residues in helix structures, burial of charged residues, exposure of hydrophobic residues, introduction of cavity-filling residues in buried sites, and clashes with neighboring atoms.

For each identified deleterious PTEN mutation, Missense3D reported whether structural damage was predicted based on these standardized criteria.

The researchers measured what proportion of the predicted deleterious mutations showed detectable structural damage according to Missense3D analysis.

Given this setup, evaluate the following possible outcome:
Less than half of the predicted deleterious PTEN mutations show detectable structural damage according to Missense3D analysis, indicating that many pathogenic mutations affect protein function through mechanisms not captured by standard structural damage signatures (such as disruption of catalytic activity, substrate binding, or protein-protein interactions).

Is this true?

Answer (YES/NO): NO